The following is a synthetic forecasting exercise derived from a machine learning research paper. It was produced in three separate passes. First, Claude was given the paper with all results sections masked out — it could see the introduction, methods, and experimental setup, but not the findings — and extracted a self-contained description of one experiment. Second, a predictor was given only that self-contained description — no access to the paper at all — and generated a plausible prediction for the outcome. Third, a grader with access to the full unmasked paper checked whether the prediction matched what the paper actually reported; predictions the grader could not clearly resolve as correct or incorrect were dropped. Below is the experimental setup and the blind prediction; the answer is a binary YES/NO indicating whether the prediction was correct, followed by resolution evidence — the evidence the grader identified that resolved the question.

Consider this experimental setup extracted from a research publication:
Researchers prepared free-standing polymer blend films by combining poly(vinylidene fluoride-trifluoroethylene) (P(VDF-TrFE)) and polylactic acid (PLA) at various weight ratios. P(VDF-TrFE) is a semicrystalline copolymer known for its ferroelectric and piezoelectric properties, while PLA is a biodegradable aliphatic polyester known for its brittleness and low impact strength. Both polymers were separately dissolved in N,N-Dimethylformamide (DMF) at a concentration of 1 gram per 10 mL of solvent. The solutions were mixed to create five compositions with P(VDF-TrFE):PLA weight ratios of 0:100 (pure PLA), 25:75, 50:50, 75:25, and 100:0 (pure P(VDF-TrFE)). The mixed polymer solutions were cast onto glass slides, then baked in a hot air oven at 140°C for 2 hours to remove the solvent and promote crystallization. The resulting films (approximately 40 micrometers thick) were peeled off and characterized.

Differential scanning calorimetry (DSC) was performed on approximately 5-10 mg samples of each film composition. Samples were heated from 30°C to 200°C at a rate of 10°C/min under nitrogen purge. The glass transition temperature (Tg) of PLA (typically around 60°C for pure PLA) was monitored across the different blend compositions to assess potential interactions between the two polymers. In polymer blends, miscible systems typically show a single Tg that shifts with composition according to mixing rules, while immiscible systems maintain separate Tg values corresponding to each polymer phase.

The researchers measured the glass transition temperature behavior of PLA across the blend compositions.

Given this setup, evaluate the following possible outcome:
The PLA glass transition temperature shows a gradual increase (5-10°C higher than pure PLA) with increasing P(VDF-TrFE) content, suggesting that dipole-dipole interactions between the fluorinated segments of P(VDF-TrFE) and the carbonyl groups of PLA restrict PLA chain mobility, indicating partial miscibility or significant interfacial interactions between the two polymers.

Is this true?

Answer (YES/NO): NO